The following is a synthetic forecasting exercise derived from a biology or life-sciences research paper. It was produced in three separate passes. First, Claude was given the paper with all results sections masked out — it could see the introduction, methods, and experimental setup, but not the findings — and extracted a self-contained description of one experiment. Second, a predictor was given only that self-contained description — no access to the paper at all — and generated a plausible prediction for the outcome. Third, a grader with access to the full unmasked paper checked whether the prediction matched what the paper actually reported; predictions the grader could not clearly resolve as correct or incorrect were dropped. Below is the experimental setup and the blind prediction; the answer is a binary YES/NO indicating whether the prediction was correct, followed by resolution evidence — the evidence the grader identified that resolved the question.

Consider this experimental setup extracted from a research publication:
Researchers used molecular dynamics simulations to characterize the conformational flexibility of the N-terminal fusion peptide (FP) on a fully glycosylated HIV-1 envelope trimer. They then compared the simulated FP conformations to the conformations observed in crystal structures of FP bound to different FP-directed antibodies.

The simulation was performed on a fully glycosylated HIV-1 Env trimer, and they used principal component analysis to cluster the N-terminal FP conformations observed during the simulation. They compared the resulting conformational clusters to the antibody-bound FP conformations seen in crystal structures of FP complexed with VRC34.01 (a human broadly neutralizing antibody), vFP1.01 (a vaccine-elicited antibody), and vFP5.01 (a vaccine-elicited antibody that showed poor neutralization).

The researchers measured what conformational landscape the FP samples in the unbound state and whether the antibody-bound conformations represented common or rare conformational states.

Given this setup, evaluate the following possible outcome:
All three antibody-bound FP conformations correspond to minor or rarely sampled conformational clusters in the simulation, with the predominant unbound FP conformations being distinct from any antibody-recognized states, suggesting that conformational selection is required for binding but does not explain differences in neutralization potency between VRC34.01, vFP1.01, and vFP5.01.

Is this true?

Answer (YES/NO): NO